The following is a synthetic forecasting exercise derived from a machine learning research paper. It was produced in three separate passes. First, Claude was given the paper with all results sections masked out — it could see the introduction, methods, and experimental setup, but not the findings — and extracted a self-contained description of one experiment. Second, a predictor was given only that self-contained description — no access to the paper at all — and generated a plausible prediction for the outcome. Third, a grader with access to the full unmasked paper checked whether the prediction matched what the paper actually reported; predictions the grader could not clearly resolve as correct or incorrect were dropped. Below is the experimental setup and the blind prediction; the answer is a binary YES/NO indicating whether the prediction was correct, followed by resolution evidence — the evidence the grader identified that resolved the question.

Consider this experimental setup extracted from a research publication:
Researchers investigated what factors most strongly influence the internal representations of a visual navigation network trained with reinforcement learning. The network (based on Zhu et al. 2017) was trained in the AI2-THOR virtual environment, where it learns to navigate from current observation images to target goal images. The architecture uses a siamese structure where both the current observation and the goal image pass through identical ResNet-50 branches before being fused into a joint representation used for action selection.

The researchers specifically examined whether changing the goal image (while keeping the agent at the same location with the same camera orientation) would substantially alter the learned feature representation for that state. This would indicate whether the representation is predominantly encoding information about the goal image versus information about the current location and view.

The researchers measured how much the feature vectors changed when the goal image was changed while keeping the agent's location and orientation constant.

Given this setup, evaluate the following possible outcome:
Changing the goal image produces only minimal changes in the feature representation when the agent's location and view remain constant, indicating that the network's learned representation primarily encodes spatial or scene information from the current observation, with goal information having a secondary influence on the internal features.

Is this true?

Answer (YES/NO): NO